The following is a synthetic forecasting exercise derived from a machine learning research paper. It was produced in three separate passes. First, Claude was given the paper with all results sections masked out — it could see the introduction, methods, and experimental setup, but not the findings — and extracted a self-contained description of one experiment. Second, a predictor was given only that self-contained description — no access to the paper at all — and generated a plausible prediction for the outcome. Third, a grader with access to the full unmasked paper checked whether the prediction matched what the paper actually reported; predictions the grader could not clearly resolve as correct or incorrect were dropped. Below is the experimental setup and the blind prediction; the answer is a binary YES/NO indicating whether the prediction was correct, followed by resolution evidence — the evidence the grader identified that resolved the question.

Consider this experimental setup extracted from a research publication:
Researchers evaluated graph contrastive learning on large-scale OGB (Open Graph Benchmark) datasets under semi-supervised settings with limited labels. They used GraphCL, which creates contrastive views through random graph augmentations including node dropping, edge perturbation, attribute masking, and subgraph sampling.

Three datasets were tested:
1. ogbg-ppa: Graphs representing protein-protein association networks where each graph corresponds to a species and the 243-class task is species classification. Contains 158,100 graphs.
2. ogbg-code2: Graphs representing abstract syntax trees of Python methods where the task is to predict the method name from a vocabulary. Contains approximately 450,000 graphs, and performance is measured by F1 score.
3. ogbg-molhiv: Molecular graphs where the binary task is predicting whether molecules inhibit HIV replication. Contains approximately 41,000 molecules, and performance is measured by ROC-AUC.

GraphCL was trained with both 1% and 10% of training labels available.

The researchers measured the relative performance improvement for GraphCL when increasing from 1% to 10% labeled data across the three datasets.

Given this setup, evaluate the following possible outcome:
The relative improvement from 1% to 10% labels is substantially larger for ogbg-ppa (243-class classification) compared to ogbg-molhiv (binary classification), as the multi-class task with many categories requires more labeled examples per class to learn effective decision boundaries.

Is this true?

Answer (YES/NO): YES